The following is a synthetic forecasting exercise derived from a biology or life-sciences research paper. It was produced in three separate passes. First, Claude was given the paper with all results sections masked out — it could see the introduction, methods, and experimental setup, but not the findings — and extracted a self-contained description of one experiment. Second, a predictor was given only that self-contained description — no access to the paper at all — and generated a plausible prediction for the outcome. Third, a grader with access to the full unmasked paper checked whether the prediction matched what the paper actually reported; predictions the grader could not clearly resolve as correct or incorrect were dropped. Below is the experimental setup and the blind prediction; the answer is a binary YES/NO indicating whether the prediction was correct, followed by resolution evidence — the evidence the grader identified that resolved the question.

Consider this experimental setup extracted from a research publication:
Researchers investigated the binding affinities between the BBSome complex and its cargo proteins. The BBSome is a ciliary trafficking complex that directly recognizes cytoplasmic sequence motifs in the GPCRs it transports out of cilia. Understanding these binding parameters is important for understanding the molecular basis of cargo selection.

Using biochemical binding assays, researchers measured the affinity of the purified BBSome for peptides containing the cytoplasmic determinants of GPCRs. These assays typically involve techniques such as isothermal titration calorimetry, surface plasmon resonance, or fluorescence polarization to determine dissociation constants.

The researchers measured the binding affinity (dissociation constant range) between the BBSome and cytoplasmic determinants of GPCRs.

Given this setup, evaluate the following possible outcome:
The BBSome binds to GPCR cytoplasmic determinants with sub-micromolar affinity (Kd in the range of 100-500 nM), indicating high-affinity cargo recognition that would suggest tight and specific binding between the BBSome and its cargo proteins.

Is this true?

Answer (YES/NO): NO